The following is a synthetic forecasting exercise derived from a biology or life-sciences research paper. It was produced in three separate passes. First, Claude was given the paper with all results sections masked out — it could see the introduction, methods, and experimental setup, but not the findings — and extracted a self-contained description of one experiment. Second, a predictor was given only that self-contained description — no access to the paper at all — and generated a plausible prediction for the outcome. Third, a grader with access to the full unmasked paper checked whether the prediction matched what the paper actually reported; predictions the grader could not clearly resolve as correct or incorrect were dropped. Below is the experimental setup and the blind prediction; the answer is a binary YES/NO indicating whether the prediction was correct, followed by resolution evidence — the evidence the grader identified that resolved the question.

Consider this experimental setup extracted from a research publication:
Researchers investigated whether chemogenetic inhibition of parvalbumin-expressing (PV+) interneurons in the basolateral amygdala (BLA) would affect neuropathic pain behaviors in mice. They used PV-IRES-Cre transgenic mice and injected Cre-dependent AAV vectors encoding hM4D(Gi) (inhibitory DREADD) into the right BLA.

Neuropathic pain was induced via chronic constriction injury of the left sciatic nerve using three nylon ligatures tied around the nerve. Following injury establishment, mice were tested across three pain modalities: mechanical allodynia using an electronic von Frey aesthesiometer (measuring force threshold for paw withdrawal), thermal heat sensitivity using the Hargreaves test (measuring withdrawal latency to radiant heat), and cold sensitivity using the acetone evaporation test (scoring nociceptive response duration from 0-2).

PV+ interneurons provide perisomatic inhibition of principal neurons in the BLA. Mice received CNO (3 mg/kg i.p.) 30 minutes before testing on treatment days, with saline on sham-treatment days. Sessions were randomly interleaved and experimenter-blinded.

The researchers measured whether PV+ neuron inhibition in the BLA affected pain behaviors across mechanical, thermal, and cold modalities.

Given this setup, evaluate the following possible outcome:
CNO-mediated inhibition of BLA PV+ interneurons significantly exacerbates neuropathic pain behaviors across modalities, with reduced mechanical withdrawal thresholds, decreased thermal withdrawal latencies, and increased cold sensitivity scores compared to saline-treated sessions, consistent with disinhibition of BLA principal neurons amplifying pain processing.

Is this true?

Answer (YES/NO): NO